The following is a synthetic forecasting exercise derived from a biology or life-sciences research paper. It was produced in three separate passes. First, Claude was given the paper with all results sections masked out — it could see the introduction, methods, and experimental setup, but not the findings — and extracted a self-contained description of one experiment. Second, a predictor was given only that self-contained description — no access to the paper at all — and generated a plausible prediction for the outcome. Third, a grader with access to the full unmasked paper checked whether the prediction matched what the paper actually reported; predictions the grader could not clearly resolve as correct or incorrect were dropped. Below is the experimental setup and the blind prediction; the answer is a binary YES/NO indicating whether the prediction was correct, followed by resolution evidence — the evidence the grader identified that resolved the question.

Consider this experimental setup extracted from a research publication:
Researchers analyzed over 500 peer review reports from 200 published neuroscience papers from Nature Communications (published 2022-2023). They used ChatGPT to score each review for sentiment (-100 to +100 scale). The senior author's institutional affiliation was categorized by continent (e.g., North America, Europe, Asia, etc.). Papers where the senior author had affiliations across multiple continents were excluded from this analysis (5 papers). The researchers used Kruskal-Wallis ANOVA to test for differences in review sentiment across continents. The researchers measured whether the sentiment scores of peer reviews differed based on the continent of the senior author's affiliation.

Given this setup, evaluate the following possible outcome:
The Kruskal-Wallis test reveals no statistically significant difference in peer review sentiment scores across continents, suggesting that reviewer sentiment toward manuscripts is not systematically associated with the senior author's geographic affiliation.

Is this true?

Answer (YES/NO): YES